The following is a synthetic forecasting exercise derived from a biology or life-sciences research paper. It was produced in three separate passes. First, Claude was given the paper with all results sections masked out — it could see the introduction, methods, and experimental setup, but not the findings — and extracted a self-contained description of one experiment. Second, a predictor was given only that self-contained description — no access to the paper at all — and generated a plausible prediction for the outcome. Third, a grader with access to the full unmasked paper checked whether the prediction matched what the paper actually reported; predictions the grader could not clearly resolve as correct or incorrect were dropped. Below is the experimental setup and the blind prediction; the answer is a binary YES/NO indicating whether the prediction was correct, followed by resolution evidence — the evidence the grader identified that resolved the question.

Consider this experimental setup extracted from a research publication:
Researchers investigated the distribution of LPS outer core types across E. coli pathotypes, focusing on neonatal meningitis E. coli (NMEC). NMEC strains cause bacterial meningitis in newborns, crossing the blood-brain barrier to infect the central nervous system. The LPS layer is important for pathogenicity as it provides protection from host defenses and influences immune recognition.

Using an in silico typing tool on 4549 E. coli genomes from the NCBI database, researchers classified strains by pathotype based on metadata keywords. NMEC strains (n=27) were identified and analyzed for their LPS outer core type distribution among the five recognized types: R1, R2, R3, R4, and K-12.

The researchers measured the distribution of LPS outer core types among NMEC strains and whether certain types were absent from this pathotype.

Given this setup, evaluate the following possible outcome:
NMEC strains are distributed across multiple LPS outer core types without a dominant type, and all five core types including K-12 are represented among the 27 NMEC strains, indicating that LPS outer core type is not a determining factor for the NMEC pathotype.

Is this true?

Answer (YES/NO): NO